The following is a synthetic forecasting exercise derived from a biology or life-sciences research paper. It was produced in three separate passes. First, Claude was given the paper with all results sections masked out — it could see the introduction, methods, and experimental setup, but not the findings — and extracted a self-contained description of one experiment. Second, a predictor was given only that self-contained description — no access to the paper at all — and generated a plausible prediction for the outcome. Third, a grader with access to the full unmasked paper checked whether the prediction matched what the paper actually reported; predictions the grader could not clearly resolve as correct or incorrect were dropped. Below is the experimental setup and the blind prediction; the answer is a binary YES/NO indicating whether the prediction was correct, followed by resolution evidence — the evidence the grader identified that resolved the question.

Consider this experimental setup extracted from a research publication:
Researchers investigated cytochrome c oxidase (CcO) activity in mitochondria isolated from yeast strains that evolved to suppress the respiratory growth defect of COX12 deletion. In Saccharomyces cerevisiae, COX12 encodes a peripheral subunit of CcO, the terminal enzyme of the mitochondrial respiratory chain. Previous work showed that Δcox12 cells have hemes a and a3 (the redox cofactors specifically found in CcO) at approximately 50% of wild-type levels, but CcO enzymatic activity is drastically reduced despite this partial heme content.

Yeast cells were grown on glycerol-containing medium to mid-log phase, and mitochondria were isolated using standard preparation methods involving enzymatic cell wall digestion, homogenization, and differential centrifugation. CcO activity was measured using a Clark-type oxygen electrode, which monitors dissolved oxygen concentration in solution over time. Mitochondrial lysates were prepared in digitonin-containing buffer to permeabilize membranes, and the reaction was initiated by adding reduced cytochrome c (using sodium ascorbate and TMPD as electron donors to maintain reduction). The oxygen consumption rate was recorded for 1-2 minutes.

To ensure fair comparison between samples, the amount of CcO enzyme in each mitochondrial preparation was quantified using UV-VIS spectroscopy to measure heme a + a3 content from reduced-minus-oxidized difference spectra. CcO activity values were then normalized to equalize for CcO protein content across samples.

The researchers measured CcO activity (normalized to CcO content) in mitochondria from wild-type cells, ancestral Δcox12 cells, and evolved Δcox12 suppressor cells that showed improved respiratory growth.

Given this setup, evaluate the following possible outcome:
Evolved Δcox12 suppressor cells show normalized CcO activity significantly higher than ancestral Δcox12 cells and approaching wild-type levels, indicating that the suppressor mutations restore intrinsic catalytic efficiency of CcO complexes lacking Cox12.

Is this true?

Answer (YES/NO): NO